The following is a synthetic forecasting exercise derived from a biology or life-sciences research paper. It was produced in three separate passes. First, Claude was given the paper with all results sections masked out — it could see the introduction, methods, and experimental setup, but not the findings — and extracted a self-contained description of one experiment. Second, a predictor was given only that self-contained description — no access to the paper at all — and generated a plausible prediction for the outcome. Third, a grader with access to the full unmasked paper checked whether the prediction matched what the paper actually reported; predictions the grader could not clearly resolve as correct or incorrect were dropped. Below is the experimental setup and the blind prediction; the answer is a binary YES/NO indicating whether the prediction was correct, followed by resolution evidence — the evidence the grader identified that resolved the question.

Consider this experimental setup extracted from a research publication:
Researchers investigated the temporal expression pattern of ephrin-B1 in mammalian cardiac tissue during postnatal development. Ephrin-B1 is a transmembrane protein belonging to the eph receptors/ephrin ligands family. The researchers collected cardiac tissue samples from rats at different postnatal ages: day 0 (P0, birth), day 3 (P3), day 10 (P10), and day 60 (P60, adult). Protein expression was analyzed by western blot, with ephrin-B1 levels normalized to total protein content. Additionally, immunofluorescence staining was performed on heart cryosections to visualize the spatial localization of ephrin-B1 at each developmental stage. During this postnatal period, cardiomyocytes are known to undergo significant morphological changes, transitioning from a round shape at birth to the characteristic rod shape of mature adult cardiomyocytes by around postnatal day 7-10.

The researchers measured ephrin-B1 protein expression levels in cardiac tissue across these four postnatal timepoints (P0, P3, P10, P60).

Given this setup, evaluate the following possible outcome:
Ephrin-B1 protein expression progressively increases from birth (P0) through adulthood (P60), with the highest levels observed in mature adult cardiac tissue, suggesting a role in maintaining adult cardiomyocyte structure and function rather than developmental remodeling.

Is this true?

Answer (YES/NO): NO